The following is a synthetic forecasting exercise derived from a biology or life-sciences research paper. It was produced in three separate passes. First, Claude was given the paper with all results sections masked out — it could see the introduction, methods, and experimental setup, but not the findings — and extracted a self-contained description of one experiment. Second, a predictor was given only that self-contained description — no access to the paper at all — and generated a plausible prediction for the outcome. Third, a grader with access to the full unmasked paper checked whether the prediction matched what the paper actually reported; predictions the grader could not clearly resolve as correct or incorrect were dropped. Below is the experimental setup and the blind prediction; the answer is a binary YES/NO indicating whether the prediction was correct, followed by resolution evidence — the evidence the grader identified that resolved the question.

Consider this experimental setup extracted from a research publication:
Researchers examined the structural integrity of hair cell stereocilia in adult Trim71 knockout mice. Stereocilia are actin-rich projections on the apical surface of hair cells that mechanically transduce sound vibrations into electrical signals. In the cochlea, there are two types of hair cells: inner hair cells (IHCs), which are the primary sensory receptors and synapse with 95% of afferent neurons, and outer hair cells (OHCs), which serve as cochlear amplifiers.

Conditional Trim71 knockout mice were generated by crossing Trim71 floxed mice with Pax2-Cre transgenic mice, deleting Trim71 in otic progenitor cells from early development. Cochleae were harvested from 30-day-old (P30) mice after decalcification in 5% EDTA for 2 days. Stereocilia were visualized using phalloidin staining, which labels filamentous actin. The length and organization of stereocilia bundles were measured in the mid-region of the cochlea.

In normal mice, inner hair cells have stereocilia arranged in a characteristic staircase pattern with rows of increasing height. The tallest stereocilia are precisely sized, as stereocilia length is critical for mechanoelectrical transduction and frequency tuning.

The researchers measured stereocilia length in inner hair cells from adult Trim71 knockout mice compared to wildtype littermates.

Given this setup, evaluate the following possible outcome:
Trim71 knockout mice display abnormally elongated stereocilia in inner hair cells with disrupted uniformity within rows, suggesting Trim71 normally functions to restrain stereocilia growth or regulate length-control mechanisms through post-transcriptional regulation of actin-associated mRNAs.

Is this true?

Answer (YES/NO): NO